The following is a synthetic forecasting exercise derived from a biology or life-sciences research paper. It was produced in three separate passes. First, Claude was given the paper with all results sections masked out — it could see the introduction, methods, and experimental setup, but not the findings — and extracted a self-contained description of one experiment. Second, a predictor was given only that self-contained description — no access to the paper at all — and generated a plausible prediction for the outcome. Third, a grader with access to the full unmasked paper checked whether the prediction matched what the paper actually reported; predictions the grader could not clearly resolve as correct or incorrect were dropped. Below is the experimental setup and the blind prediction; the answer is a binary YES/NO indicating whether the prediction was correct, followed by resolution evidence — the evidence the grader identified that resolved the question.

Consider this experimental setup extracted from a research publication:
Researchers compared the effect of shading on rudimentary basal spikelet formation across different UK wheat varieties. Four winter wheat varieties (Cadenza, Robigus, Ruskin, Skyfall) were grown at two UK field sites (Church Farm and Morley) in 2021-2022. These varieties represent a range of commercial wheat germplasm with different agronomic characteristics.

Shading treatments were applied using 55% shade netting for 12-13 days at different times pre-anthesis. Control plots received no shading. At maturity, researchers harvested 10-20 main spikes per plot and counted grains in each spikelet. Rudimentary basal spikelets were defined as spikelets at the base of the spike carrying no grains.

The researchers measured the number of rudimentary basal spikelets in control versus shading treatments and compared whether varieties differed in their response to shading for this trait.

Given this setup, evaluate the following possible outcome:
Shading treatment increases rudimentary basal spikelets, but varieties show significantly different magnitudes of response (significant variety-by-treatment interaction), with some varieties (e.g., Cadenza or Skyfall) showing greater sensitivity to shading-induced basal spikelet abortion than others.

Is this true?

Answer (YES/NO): NO